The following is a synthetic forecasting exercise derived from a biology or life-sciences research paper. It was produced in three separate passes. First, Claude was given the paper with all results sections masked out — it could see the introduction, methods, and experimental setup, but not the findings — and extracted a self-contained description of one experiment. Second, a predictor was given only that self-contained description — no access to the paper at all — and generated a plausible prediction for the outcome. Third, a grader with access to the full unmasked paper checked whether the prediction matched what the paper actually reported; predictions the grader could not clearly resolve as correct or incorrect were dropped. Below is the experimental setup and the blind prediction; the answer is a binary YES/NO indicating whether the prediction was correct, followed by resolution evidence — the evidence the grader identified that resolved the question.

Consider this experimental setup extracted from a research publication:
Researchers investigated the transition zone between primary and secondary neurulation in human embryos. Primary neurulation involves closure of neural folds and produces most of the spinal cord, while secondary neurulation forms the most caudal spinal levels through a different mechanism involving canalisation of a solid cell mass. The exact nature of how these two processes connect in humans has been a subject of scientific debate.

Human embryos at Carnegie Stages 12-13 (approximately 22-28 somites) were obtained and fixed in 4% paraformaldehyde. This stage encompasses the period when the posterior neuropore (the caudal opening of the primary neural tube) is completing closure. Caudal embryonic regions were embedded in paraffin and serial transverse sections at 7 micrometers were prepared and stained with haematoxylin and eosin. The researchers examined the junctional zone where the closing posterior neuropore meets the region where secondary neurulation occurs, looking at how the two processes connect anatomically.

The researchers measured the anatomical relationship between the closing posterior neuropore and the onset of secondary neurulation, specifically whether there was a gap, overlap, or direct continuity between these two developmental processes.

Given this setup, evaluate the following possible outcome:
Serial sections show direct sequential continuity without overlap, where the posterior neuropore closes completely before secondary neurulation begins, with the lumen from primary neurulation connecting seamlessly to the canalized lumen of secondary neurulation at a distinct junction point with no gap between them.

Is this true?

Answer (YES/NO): NO